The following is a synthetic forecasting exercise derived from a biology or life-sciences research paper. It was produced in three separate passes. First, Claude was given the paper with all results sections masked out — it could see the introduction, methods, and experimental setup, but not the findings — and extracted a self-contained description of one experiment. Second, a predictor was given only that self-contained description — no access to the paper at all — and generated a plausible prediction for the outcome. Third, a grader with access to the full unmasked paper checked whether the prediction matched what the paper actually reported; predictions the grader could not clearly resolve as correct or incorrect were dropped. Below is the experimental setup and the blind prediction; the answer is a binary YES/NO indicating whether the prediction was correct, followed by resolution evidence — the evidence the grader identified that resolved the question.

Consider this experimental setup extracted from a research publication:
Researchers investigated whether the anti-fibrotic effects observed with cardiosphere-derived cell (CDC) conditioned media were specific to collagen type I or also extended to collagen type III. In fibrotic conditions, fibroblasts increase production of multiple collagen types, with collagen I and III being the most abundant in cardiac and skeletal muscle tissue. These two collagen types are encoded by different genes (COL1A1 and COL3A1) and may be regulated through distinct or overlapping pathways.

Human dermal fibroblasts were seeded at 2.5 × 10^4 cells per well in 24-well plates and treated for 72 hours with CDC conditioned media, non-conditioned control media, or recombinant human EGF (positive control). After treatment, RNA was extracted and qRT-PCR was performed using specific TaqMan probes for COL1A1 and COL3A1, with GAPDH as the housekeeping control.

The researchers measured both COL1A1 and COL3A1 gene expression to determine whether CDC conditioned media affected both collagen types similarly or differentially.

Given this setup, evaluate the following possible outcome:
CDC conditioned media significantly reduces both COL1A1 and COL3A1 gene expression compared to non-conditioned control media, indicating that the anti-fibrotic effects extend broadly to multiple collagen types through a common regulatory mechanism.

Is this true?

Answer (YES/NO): YES